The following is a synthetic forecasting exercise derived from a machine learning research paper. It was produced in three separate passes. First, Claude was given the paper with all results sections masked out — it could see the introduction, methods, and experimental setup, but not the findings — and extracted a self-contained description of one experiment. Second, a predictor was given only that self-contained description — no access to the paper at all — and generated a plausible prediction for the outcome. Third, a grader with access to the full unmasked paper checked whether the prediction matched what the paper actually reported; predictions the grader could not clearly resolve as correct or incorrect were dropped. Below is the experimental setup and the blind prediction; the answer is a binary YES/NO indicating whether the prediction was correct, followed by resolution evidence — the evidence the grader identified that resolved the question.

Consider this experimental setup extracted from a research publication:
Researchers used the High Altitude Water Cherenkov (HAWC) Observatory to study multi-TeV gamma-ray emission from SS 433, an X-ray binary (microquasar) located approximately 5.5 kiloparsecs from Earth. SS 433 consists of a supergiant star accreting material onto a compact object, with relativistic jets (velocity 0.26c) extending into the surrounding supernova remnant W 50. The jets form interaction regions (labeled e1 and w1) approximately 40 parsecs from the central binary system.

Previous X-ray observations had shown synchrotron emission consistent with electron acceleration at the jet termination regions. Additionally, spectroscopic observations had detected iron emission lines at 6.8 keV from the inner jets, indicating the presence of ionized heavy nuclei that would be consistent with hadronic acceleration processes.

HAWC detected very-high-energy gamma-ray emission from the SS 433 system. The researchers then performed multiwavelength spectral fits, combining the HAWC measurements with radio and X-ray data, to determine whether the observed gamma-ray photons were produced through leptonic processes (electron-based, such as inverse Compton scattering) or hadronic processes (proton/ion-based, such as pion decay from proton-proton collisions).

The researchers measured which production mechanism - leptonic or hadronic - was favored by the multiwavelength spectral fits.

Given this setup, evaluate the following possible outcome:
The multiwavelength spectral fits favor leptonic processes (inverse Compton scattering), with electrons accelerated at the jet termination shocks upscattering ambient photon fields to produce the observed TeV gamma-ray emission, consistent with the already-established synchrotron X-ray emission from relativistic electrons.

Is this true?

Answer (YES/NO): YES